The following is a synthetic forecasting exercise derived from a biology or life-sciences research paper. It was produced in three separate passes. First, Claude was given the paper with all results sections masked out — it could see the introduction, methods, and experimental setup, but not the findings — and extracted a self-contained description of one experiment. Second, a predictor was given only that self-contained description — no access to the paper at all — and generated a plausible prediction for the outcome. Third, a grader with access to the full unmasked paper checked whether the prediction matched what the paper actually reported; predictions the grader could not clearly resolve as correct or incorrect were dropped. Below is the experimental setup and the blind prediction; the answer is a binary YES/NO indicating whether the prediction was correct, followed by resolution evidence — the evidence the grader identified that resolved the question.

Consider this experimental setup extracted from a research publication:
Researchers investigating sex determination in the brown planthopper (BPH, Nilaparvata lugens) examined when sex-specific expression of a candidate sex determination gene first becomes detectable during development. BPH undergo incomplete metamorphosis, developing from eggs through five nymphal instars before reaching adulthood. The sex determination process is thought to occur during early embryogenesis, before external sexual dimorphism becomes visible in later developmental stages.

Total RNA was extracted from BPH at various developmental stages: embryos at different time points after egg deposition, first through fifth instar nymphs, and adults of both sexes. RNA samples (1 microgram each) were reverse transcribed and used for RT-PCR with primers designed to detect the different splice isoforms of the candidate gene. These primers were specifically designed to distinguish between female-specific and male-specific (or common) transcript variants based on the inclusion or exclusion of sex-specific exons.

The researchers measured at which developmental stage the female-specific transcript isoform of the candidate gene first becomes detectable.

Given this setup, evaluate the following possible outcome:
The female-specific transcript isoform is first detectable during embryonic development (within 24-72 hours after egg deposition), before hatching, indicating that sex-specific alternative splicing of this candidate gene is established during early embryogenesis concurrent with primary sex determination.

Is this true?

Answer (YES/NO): NO